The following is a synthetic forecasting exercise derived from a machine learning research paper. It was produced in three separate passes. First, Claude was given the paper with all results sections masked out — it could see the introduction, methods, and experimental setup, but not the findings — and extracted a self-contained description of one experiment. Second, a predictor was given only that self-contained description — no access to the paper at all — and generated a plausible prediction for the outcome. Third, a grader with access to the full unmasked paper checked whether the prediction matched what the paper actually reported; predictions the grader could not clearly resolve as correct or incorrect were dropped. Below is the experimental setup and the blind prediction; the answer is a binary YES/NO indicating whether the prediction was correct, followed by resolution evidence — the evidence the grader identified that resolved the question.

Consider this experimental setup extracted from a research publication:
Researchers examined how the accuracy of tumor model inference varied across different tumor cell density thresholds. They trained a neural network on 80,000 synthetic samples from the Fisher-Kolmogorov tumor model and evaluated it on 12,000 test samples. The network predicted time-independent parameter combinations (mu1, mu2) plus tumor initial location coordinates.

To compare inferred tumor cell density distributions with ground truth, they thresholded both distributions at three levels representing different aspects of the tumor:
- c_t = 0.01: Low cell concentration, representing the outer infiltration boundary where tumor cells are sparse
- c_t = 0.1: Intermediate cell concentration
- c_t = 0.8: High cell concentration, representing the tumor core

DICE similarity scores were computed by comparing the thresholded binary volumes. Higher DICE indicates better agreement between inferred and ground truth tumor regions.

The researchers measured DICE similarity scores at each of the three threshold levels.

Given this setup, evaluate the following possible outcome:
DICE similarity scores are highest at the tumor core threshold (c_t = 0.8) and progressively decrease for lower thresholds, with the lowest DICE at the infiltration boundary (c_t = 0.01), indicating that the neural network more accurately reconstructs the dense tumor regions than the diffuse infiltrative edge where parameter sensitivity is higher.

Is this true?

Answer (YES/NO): NO